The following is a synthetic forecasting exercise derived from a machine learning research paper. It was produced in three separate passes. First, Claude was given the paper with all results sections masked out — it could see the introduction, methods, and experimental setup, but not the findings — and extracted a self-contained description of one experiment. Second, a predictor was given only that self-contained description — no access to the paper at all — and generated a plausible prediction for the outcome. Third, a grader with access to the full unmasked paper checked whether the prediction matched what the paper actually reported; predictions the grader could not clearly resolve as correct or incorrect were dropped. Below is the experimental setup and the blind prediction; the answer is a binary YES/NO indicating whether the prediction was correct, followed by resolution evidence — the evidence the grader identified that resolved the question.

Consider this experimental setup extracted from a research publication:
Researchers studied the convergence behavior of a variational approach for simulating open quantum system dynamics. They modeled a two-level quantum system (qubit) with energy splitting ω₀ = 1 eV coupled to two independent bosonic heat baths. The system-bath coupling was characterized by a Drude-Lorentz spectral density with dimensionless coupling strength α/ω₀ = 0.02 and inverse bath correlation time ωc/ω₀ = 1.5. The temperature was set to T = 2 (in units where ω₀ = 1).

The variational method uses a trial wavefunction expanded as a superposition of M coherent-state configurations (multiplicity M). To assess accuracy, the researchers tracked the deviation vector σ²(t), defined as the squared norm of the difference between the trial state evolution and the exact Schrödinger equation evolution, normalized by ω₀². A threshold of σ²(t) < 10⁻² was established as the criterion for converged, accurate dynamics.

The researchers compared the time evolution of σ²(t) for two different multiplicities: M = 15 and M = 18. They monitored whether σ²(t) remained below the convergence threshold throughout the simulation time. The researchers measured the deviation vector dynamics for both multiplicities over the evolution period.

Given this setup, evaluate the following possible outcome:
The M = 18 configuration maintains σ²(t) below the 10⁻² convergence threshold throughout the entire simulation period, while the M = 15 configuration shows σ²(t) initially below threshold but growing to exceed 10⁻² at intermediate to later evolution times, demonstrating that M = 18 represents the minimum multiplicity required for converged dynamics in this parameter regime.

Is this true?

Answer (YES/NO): YES